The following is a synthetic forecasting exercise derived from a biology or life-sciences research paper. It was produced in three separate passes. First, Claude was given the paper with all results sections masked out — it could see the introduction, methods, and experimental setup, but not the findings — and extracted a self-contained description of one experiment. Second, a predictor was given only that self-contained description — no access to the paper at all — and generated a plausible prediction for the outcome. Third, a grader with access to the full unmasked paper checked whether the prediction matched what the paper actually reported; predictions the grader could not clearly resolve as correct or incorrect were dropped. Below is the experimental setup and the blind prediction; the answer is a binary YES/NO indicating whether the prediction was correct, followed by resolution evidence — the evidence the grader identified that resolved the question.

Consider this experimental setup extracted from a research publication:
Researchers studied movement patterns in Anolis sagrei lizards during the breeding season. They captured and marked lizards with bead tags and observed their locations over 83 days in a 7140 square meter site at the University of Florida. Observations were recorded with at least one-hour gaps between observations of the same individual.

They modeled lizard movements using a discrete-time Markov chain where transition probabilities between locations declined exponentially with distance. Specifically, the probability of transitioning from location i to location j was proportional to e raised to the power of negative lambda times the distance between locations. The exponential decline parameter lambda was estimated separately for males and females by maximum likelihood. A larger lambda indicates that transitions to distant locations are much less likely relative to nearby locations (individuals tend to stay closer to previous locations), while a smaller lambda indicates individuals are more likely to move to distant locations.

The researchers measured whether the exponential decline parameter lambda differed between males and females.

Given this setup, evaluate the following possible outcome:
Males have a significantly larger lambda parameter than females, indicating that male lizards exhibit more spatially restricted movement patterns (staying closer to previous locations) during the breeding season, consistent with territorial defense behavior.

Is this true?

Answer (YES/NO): NO